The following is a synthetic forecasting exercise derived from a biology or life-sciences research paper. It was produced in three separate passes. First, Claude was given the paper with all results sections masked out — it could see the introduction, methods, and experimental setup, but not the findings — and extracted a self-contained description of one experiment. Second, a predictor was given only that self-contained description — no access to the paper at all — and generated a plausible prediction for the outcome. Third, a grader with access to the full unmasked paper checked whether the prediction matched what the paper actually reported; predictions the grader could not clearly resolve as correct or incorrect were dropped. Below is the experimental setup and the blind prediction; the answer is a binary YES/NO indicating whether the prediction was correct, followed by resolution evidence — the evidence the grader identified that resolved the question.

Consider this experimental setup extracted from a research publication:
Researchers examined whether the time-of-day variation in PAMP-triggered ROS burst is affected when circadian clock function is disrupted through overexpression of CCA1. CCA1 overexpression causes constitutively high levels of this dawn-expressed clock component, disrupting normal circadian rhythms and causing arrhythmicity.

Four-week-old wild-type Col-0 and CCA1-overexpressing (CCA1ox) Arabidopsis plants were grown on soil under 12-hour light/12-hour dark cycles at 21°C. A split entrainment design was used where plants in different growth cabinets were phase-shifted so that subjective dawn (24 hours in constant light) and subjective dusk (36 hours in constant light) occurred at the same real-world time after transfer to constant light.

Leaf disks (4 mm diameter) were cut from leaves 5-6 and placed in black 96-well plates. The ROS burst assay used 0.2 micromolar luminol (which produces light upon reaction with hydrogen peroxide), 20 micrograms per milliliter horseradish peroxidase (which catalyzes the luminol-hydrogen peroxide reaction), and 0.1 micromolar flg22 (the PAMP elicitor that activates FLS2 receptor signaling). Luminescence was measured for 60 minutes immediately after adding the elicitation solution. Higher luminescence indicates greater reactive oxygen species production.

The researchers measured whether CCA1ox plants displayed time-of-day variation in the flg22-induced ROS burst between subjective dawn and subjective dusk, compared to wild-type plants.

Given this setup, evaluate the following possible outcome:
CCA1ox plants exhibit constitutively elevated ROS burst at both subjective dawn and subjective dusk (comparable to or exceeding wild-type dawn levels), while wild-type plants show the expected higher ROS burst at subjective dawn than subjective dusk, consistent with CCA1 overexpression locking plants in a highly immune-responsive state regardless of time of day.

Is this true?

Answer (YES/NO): NO